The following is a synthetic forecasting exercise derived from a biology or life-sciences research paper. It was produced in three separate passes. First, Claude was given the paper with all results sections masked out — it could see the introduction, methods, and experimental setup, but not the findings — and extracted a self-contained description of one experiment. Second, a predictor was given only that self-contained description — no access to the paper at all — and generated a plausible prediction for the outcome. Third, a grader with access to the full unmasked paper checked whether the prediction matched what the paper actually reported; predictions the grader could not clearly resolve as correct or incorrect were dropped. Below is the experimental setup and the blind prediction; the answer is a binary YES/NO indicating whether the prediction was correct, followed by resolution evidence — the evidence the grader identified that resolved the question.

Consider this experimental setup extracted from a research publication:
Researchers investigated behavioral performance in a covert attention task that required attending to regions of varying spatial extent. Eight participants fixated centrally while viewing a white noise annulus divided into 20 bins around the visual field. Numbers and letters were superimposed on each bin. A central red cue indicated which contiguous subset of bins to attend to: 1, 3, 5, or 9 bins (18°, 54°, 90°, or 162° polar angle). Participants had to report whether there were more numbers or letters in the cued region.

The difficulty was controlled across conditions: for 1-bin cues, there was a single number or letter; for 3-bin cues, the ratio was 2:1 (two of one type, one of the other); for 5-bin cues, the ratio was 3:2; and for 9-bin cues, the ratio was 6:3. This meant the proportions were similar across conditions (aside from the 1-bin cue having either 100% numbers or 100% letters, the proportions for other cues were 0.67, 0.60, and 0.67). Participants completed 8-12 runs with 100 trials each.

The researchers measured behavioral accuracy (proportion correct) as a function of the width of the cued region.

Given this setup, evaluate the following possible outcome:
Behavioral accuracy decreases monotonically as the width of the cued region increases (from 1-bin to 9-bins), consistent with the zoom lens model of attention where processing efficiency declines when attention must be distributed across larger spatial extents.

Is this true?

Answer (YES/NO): NO